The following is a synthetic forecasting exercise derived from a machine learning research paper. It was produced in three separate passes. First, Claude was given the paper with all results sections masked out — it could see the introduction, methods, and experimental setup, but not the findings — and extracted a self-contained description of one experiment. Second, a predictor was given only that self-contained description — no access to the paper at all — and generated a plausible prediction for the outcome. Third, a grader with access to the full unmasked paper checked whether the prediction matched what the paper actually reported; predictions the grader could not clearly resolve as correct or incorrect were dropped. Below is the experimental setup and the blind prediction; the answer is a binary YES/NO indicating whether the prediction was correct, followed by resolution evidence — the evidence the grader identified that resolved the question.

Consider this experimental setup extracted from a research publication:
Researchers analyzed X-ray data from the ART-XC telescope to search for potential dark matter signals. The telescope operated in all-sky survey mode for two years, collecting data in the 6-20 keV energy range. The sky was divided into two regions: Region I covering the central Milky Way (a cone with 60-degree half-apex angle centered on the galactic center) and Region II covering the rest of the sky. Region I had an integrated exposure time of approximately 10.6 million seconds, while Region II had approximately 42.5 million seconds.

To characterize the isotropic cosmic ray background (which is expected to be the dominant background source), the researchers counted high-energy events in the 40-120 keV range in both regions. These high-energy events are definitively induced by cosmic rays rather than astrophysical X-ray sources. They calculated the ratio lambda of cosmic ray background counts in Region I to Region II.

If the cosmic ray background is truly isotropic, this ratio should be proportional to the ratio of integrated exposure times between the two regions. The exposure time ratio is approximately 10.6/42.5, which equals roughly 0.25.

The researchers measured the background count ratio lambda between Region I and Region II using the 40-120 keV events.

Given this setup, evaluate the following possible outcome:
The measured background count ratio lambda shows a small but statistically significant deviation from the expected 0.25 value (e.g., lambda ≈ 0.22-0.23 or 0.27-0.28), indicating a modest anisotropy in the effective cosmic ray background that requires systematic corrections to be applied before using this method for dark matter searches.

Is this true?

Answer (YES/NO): NO